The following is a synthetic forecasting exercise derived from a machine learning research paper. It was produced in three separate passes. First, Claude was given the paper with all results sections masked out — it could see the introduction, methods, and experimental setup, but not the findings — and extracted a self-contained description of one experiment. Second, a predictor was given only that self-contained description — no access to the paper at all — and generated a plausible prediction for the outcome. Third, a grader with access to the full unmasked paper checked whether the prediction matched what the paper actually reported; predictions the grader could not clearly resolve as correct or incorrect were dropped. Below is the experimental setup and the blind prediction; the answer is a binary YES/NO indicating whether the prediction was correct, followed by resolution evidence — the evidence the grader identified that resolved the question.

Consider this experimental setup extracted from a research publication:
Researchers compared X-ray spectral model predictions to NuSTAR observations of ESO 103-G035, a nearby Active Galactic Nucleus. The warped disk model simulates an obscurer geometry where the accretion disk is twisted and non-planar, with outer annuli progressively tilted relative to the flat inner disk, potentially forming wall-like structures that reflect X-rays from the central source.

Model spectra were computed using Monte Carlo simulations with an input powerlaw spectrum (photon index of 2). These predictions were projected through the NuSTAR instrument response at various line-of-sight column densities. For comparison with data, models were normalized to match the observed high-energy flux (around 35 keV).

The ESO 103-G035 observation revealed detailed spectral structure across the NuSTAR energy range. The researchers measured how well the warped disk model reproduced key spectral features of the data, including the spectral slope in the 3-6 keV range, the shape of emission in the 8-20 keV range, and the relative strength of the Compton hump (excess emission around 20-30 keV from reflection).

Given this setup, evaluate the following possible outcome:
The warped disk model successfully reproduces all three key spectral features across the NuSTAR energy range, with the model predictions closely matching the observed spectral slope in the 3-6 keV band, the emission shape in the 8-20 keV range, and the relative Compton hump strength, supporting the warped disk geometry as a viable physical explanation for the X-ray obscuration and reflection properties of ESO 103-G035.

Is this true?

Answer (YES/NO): YES